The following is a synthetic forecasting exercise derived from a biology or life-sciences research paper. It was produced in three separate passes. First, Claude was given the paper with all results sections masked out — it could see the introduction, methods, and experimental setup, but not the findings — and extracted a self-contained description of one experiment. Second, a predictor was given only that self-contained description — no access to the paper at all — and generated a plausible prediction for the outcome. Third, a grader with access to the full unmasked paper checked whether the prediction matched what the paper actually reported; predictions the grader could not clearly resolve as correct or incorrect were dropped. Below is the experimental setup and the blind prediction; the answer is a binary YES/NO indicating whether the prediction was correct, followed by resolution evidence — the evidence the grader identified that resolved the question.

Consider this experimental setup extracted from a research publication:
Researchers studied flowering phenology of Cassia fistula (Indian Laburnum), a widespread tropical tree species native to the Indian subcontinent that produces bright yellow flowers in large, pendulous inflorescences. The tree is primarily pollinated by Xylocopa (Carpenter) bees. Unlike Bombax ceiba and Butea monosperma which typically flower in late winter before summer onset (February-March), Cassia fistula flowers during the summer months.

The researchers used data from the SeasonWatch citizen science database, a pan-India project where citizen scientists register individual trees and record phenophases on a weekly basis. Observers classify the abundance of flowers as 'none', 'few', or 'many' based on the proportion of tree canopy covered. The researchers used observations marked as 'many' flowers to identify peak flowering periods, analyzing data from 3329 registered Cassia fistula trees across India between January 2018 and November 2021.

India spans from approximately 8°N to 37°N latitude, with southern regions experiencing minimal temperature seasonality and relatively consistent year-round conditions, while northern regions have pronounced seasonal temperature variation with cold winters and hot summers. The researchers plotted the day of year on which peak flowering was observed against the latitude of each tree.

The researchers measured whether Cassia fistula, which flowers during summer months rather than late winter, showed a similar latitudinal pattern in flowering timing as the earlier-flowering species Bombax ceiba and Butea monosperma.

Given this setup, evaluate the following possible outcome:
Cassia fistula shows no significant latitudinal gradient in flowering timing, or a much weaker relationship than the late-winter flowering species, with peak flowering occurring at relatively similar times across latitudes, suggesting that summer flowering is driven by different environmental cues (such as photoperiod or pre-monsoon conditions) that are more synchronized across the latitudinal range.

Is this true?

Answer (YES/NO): NO